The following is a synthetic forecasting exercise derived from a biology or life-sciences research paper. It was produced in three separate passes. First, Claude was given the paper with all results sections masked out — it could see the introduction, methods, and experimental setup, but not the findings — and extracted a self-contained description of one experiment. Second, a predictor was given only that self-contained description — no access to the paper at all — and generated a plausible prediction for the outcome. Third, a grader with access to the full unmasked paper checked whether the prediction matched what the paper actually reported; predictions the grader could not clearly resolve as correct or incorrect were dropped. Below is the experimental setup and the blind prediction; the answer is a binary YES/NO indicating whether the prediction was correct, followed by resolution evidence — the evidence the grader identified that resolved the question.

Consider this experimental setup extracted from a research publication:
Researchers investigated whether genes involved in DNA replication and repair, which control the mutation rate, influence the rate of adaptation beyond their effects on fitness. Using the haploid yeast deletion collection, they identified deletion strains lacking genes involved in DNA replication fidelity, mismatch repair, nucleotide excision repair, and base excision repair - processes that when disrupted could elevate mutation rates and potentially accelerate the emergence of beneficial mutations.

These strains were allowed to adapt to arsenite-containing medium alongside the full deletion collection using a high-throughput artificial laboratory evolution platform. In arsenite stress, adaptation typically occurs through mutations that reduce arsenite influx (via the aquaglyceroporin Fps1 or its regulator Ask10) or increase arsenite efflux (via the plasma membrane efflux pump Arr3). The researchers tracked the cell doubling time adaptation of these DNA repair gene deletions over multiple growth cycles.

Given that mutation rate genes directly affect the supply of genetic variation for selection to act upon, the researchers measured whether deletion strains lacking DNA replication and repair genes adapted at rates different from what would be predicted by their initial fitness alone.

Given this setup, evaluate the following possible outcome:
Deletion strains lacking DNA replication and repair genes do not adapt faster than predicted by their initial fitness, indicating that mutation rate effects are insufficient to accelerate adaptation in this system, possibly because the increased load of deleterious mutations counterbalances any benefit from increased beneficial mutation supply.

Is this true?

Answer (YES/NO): YES